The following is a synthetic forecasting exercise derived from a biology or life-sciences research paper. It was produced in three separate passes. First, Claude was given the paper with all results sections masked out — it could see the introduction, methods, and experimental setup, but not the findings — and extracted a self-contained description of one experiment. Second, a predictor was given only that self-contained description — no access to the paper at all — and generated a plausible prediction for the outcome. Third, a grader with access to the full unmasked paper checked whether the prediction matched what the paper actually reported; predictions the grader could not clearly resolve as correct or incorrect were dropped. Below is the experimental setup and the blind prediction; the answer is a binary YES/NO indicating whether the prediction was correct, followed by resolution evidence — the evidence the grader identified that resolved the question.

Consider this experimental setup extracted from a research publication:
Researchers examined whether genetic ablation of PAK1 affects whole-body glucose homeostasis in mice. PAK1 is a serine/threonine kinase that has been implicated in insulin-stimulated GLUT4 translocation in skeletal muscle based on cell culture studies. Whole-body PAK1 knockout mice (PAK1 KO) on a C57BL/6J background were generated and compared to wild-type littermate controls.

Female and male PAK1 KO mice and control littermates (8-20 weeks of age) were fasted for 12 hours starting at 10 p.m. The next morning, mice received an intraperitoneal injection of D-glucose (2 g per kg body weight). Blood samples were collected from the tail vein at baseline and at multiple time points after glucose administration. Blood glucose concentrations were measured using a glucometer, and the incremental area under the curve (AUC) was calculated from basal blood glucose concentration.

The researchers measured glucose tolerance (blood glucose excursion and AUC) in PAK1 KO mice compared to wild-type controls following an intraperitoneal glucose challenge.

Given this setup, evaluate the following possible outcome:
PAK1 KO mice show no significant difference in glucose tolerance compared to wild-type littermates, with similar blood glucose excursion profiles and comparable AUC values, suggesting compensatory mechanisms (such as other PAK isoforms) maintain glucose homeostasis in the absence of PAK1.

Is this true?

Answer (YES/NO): YES